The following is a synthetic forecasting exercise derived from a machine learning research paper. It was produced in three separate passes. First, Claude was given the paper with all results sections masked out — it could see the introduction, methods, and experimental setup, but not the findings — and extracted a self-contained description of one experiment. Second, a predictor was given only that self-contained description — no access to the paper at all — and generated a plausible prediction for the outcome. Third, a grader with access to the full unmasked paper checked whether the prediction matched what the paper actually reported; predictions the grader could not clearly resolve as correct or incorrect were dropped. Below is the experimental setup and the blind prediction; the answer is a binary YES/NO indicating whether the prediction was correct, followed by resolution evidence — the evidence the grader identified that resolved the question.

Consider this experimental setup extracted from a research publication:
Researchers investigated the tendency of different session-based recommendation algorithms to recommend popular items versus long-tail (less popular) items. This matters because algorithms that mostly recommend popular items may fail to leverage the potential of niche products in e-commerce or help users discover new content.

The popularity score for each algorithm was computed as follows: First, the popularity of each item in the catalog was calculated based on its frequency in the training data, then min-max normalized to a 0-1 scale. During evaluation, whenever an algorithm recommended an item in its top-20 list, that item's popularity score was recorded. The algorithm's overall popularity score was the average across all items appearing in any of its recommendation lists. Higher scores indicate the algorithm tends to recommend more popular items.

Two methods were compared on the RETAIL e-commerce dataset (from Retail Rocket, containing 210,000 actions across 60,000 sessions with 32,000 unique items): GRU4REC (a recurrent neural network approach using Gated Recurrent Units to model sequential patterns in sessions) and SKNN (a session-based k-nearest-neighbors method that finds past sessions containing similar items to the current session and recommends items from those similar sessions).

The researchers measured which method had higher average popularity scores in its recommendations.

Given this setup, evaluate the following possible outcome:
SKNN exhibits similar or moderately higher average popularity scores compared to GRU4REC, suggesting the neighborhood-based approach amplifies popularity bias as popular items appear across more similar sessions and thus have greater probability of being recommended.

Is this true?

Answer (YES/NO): YES